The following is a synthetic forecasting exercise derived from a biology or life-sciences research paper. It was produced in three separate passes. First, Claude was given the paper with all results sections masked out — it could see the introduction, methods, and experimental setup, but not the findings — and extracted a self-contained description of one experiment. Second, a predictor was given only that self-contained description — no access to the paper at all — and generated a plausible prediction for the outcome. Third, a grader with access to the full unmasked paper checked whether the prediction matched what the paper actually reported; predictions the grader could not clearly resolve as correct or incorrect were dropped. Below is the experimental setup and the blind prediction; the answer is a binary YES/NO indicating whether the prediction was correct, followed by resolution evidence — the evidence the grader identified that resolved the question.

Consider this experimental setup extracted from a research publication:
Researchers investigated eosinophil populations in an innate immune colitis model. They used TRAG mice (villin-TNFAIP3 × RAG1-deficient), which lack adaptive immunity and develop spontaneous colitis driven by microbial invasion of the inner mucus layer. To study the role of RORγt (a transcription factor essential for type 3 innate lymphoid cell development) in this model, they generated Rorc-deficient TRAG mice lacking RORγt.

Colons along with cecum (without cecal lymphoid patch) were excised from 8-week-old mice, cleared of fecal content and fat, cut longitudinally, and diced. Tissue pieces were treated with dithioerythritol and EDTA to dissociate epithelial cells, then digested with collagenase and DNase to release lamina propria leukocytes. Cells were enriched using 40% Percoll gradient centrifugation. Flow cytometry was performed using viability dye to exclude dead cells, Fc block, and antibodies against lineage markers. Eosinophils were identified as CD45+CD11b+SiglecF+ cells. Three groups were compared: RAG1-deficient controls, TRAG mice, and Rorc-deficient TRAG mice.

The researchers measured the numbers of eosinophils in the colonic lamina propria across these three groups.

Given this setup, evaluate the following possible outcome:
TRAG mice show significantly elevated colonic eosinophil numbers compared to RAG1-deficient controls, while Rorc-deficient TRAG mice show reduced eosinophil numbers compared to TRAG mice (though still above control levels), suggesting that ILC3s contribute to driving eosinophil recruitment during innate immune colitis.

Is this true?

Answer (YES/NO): YES